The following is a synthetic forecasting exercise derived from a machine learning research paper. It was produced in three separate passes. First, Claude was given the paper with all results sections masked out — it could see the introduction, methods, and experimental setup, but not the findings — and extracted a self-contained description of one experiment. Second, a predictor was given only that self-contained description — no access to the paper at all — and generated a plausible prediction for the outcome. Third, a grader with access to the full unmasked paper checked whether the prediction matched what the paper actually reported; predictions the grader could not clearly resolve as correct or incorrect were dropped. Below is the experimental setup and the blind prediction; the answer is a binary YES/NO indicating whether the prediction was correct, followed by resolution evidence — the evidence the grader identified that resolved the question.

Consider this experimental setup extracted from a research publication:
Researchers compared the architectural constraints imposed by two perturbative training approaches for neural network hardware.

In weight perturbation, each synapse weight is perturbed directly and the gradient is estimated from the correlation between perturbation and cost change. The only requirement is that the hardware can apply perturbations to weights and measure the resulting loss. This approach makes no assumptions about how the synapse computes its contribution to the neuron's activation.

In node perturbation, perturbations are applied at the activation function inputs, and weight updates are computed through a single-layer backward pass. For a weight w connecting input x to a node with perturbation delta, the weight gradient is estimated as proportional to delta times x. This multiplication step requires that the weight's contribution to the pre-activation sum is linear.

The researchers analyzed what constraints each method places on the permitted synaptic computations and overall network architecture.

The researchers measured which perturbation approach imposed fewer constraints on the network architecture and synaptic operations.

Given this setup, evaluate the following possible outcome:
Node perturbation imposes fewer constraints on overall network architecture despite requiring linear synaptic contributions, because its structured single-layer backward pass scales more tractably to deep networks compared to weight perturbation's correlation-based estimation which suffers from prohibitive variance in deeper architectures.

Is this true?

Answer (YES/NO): NO